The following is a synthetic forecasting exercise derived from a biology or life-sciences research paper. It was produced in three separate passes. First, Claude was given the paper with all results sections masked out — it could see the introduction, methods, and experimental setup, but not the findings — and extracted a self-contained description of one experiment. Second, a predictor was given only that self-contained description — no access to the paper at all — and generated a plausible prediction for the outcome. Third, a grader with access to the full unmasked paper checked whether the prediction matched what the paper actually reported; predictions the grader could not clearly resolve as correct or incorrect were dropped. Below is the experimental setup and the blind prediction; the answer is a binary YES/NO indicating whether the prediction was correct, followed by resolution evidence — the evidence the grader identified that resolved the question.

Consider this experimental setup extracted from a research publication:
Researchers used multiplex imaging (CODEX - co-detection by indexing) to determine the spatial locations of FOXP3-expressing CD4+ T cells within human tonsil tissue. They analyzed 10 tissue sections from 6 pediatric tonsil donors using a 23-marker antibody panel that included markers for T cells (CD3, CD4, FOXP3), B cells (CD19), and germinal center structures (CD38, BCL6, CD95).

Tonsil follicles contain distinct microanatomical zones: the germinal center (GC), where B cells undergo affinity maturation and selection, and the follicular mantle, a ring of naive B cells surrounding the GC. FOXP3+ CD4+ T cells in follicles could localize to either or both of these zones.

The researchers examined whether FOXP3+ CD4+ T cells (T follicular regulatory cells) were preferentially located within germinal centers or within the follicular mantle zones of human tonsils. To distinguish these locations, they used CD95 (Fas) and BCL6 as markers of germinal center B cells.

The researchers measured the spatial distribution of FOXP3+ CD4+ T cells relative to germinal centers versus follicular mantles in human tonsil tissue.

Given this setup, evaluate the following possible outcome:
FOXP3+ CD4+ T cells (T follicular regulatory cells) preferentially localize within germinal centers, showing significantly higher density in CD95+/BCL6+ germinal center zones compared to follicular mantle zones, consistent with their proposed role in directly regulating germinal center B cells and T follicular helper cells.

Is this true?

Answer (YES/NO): NO